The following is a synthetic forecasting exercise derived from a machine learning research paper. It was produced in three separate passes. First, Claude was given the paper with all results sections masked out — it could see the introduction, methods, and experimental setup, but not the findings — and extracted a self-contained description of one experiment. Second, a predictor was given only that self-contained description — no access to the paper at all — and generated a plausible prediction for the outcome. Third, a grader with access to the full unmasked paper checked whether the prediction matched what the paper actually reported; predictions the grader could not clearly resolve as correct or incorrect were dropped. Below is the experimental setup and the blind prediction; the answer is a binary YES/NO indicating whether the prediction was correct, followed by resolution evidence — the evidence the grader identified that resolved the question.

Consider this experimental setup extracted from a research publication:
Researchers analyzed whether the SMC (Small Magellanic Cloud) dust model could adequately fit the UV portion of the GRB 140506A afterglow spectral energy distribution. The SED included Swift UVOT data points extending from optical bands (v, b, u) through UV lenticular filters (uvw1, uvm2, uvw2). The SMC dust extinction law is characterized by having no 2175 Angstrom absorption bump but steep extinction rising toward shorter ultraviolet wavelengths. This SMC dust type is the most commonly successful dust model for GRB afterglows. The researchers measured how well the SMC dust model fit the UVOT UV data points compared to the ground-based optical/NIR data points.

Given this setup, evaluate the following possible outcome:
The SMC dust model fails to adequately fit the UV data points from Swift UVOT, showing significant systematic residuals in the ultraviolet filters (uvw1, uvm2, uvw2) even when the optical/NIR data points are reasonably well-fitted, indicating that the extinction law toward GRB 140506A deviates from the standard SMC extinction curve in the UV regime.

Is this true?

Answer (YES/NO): YES